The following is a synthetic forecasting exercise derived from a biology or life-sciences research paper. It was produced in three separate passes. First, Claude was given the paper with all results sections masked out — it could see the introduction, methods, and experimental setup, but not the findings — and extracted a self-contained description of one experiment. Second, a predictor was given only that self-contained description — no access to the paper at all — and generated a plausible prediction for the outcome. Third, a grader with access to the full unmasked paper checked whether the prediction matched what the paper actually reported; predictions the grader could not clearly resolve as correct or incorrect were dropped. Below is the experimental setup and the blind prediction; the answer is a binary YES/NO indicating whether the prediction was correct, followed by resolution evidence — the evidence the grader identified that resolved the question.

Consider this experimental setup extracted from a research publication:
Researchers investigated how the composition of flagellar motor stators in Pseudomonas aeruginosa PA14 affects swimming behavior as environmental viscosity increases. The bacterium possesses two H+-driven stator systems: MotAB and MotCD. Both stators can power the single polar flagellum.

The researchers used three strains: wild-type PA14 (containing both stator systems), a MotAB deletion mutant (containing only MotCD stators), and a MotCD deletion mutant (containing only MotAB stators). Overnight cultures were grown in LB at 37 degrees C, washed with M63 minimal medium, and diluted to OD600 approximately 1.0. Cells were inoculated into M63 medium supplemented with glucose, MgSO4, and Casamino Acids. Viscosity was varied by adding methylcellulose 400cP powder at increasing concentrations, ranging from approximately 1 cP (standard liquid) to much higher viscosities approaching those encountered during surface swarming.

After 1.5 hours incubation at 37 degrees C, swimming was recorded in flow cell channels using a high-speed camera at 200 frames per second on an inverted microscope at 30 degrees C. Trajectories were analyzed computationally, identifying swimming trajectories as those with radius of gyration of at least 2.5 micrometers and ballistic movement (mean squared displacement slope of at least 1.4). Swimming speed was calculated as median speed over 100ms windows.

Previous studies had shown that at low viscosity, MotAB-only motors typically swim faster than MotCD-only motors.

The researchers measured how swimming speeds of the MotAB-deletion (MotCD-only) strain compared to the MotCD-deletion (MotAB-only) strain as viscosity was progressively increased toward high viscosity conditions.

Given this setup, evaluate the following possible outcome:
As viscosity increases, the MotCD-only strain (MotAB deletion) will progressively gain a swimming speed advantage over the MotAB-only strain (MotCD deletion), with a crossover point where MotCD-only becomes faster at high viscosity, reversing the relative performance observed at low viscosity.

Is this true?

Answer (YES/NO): NO